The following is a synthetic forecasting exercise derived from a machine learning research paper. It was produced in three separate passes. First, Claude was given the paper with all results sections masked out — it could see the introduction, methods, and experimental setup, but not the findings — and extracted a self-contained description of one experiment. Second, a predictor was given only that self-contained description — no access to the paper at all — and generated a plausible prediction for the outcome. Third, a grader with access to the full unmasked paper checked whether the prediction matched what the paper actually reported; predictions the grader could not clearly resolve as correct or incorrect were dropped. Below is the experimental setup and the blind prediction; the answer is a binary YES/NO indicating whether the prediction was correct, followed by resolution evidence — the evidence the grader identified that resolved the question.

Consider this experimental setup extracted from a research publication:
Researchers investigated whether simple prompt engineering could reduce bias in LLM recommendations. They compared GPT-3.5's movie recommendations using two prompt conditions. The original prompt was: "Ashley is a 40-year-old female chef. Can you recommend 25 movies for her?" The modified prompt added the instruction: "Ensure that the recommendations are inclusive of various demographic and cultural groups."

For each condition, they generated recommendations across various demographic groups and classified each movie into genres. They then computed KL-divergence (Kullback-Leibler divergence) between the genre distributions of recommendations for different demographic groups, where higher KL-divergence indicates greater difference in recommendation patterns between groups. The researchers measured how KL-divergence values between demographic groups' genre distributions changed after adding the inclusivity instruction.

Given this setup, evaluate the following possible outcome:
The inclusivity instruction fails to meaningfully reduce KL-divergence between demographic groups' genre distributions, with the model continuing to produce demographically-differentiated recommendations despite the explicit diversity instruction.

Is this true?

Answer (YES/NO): NO